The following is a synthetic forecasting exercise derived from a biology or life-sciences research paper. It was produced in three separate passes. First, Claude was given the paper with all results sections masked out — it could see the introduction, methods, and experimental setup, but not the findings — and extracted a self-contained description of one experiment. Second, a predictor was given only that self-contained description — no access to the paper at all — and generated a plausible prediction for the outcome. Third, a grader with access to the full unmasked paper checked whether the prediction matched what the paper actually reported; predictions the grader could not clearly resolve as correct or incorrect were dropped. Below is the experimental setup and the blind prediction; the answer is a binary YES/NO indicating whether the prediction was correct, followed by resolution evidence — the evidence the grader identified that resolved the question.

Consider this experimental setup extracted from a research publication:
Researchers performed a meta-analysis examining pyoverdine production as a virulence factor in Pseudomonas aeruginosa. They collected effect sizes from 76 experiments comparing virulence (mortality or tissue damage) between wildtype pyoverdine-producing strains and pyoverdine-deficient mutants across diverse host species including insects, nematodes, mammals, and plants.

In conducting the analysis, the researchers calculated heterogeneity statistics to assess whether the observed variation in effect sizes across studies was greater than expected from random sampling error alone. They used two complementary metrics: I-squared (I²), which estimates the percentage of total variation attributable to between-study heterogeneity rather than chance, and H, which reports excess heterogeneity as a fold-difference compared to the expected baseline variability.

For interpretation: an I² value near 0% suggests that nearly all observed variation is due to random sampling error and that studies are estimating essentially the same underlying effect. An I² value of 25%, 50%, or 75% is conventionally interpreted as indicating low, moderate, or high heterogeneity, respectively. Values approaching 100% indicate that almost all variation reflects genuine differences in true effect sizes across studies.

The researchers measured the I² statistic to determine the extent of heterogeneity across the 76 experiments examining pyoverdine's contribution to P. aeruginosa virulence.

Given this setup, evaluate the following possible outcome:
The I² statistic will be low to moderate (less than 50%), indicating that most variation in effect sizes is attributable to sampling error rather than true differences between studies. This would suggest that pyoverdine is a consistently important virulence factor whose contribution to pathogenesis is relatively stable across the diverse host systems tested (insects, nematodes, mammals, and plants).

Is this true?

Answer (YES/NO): NO